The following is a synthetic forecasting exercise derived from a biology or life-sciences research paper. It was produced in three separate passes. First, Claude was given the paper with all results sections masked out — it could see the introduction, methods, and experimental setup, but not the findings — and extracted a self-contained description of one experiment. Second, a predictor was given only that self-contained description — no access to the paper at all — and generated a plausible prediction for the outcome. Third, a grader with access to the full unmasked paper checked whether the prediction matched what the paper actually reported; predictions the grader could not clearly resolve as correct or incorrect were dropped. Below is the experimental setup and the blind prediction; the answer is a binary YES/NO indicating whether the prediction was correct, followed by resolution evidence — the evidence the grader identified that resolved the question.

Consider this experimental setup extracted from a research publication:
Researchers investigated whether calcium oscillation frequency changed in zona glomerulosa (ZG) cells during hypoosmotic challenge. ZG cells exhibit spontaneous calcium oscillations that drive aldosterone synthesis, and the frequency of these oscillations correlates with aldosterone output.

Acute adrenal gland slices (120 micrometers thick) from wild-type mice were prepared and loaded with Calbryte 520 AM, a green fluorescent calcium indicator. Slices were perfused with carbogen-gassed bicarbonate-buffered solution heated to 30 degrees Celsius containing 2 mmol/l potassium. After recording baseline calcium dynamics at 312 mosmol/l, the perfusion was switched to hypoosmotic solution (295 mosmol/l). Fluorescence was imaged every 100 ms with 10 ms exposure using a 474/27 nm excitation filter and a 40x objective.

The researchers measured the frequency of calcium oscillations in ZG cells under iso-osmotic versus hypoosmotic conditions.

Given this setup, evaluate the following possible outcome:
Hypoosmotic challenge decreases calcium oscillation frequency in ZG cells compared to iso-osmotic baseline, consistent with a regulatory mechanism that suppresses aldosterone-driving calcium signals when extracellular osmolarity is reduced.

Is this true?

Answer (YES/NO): NO